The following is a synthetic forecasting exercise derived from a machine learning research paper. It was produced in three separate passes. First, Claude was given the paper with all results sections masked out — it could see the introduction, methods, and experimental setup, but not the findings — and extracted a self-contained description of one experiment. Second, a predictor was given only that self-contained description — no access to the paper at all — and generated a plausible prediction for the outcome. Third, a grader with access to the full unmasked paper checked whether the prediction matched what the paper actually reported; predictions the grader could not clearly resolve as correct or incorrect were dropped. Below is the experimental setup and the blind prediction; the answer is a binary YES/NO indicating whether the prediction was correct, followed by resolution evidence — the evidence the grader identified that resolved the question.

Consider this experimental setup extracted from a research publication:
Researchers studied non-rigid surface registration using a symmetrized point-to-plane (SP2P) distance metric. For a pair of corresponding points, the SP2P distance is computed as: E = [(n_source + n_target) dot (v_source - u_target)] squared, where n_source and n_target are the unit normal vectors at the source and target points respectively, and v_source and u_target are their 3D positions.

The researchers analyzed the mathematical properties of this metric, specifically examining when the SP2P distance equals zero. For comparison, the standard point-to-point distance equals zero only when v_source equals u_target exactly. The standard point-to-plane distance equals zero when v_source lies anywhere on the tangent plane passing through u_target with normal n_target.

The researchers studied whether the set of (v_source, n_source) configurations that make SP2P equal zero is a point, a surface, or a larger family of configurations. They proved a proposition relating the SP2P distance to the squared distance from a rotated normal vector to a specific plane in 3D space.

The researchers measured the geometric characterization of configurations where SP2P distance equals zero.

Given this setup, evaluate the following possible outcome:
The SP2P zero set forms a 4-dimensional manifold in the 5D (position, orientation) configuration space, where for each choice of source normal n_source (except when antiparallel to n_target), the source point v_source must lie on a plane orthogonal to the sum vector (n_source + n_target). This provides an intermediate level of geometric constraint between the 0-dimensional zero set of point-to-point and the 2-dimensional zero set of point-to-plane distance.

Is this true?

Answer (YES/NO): NO